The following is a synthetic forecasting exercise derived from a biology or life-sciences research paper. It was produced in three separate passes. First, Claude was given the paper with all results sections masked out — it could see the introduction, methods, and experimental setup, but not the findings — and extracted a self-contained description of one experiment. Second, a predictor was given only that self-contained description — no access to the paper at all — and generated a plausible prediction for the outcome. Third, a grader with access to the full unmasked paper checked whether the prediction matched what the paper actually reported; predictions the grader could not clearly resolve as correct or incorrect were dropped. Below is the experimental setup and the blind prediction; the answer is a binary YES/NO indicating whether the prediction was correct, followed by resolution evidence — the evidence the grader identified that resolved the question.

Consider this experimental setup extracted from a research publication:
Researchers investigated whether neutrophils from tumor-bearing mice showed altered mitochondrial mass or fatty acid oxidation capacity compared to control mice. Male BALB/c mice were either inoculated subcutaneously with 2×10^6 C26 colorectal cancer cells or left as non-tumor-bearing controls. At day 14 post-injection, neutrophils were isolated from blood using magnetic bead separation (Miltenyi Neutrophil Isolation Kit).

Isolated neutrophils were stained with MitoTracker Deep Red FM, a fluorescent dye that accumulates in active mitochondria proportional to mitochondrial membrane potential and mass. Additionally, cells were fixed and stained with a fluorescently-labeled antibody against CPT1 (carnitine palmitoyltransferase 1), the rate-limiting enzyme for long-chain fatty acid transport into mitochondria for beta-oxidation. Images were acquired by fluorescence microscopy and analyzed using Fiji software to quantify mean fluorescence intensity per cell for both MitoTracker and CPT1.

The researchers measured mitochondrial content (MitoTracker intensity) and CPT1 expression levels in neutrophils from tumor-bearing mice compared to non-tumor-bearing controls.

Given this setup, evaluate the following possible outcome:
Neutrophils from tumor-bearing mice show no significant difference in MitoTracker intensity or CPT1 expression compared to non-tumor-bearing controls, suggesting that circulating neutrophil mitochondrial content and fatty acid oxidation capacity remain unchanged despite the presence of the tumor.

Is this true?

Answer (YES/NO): NO